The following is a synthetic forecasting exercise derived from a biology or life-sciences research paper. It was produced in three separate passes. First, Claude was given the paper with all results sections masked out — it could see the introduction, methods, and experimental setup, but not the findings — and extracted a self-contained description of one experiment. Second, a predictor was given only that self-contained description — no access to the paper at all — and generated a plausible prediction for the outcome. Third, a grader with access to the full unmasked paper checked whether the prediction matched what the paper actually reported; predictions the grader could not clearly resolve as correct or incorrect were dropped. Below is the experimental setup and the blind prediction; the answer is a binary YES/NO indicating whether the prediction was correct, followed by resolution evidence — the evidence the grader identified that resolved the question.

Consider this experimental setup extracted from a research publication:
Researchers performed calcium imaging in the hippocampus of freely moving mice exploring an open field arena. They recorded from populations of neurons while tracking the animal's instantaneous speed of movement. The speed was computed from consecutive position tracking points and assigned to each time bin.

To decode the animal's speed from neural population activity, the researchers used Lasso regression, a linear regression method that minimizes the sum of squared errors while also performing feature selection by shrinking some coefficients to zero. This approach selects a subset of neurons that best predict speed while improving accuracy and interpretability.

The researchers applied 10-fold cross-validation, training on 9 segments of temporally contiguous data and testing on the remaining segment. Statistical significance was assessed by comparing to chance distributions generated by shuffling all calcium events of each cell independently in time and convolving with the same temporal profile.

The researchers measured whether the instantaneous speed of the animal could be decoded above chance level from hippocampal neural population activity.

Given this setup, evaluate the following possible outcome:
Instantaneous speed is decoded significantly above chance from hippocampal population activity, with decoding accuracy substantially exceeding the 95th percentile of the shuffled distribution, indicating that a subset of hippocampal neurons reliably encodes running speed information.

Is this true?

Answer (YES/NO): NO